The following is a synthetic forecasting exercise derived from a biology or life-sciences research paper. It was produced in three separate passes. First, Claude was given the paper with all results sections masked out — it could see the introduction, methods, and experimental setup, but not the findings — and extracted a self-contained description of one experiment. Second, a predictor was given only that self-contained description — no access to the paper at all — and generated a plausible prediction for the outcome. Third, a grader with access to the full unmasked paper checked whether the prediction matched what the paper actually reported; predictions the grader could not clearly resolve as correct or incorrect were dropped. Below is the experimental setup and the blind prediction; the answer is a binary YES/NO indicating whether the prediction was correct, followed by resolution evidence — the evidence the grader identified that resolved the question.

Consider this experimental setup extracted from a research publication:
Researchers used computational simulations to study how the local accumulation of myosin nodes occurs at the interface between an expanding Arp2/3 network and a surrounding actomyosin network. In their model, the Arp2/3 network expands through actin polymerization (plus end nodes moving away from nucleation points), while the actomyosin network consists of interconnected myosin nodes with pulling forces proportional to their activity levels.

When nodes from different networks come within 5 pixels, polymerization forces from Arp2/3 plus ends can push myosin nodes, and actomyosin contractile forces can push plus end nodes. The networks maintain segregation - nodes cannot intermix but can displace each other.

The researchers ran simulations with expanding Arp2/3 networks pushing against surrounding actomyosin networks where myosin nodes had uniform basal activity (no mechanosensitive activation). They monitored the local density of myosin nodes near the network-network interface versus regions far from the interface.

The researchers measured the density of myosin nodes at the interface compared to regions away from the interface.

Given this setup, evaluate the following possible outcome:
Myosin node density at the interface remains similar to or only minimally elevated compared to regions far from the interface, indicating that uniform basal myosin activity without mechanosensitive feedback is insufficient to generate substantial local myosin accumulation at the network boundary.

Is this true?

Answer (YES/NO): NO